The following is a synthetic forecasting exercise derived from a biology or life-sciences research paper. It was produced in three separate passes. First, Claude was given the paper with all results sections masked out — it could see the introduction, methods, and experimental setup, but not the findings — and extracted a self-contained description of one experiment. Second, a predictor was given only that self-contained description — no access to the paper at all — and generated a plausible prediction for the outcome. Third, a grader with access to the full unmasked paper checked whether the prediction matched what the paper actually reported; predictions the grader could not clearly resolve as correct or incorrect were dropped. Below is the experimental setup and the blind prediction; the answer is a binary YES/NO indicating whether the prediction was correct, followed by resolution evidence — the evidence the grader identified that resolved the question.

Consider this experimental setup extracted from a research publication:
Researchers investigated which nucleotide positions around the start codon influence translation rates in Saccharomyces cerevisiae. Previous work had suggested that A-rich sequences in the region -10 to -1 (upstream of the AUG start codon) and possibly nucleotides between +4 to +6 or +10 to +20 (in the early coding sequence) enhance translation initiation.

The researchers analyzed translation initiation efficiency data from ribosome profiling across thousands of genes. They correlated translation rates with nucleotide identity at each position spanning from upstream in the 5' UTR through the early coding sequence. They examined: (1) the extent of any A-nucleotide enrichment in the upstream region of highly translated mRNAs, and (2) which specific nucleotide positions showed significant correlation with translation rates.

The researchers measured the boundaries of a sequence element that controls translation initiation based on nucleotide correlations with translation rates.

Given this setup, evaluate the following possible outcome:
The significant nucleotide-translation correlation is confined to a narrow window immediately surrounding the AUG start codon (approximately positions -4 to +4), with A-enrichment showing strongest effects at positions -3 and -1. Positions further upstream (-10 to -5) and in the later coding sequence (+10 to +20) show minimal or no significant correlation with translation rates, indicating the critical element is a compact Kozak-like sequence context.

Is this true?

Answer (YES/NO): NO